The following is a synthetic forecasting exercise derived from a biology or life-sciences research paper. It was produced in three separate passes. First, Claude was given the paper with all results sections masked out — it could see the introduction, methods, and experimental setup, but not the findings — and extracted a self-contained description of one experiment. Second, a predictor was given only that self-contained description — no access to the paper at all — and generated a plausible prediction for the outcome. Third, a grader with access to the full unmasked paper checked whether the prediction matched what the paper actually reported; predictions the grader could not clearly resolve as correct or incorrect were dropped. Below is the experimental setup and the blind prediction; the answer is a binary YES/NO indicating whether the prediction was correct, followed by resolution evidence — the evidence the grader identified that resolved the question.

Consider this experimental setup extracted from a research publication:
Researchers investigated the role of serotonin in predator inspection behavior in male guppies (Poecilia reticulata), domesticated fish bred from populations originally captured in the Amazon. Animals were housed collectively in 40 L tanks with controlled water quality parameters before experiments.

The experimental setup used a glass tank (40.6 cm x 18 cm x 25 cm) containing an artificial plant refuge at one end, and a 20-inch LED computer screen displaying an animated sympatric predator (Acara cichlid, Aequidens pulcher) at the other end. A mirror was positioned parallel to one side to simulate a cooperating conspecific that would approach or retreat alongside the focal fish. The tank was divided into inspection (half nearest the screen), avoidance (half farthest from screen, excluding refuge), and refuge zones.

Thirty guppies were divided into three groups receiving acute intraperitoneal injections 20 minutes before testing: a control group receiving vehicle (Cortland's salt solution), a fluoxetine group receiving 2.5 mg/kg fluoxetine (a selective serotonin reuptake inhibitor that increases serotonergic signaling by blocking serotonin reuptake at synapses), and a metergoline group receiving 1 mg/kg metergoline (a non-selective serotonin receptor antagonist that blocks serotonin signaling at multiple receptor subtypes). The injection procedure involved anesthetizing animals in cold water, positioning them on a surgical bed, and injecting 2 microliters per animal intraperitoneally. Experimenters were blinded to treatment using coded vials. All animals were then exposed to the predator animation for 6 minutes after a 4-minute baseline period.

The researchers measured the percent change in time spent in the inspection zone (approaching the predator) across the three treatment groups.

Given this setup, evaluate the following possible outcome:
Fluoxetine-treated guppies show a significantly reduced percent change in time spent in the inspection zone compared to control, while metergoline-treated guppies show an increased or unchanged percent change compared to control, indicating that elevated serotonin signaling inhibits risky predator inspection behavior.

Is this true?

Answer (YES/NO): NO